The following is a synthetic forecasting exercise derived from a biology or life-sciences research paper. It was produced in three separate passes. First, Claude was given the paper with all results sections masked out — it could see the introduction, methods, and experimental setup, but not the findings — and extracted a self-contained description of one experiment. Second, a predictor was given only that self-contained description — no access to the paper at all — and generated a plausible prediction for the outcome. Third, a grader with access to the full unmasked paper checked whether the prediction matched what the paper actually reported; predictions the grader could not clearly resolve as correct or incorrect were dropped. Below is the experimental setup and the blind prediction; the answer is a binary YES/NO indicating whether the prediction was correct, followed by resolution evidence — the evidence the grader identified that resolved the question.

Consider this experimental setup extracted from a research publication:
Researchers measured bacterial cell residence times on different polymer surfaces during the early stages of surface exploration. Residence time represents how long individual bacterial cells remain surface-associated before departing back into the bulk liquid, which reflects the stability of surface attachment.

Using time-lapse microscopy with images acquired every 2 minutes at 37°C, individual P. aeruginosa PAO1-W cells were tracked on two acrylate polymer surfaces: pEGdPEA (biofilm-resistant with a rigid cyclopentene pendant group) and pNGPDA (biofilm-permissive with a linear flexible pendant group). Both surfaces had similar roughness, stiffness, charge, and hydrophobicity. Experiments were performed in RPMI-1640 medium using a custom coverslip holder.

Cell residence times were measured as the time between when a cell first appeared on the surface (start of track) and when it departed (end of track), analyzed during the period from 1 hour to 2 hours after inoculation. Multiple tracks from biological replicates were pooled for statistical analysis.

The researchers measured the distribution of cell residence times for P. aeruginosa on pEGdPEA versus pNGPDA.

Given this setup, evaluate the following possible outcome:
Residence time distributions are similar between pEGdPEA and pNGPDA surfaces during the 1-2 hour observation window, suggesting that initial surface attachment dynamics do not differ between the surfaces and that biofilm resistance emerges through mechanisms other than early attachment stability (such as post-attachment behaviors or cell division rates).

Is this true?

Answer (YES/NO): NO